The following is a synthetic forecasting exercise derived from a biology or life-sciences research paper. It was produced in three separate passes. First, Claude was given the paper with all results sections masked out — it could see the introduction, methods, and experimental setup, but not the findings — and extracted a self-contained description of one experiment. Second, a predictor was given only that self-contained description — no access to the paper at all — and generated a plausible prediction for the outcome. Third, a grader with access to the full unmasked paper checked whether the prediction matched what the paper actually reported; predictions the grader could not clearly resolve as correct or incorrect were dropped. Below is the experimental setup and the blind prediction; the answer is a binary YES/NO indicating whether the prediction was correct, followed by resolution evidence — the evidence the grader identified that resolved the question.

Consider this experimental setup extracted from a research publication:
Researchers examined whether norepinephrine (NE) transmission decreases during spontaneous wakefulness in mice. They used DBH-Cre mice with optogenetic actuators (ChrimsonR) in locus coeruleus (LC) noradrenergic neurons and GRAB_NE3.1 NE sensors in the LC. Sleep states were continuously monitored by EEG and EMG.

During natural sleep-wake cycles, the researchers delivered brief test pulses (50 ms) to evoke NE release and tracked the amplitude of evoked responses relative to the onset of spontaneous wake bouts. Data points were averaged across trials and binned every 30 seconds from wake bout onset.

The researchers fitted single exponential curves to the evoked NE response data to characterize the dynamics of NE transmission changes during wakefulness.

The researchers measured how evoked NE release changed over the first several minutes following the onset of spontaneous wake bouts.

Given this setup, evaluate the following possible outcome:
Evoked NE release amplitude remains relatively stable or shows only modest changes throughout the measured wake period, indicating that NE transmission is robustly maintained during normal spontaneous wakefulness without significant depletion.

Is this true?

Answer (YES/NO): NO